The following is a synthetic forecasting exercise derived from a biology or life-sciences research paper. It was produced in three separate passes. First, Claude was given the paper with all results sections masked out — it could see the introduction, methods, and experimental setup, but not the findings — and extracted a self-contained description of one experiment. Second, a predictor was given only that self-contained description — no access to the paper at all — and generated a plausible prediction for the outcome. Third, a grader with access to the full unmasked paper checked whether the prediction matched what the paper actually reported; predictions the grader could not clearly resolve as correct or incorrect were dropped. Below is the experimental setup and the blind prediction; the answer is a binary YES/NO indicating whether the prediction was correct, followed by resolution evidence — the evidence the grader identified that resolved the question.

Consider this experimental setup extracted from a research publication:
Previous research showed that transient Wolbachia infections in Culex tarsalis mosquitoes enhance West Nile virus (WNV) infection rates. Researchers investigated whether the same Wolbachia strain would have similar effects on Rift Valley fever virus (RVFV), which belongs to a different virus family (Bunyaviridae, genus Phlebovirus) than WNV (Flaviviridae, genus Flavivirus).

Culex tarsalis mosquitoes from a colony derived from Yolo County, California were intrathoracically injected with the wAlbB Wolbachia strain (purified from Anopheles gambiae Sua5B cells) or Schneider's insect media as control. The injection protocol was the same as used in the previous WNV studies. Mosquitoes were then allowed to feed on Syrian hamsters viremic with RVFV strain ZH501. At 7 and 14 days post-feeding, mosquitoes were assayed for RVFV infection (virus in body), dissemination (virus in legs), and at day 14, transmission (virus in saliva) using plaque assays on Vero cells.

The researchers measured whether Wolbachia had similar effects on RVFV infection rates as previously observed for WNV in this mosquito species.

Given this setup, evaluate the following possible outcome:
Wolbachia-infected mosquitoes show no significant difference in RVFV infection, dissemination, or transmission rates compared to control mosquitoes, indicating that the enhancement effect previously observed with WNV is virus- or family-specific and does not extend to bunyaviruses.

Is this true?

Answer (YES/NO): YES